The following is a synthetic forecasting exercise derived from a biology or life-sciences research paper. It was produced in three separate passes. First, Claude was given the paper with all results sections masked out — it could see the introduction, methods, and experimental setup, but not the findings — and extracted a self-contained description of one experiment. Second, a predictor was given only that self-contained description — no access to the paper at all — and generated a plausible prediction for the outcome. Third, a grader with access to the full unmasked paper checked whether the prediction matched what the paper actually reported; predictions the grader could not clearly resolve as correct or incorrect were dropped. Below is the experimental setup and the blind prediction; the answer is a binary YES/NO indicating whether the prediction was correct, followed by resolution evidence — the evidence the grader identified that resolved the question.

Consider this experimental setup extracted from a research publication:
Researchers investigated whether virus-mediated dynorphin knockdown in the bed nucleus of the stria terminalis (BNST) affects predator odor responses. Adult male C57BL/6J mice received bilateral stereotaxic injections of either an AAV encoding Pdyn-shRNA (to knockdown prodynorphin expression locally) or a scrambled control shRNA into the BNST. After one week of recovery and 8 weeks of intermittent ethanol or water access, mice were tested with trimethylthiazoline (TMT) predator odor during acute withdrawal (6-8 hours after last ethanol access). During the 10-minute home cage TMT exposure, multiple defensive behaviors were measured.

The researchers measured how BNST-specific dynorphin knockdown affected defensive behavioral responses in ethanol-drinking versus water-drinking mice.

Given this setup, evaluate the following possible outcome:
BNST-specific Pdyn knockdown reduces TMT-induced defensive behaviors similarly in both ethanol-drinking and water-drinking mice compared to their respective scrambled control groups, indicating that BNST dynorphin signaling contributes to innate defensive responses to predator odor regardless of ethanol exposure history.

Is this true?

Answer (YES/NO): YES